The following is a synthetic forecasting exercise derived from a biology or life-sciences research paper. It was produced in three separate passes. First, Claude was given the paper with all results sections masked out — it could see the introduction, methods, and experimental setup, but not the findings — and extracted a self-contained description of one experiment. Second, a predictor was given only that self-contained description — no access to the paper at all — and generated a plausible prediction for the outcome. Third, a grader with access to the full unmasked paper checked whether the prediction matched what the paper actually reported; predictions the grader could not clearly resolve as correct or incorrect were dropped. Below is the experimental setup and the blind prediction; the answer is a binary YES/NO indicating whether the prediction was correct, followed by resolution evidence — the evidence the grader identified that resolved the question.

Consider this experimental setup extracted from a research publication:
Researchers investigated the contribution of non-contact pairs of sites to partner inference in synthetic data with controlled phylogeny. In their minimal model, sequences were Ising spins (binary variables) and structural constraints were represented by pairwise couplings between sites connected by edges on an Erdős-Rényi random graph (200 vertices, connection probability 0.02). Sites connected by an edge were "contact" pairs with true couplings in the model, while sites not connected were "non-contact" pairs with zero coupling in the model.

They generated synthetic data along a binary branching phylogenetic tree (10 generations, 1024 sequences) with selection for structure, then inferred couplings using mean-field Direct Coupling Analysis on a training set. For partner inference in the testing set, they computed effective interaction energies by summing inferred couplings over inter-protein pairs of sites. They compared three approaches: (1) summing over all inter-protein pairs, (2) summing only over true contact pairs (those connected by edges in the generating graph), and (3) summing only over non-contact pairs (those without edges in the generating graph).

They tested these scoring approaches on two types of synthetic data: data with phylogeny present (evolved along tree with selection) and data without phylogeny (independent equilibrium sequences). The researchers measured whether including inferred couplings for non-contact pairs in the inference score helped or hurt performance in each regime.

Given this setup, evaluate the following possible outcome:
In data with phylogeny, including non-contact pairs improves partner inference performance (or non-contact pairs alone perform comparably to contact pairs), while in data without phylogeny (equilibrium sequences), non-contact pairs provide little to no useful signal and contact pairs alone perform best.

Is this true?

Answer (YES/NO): YES